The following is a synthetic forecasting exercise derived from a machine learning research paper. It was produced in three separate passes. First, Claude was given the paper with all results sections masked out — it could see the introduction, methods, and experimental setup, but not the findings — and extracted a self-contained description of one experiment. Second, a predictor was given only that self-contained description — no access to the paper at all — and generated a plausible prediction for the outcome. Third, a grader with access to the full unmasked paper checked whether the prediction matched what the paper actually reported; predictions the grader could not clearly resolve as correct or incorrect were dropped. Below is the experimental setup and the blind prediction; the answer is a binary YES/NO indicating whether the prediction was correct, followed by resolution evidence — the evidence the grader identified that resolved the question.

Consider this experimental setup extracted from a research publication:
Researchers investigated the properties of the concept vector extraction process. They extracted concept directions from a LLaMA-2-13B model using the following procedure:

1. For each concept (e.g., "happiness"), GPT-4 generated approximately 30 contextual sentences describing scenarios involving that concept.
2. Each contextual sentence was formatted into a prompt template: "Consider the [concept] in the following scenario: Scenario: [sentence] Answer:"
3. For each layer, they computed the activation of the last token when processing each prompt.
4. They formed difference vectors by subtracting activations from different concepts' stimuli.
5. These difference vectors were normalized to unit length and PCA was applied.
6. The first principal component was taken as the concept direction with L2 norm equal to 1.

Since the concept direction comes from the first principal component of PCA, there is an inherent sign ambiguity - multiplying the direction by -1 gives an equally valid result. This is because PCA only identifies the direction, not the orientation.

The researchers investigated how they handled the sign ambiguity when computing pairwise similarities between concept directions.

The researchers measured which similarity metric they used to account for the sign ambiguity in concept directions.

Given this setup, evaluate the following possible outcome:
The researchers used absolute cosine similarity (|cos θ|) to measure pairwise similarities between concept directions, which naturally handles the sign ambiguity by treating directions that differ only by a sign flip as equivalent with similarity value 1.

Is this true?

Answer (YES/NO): YES